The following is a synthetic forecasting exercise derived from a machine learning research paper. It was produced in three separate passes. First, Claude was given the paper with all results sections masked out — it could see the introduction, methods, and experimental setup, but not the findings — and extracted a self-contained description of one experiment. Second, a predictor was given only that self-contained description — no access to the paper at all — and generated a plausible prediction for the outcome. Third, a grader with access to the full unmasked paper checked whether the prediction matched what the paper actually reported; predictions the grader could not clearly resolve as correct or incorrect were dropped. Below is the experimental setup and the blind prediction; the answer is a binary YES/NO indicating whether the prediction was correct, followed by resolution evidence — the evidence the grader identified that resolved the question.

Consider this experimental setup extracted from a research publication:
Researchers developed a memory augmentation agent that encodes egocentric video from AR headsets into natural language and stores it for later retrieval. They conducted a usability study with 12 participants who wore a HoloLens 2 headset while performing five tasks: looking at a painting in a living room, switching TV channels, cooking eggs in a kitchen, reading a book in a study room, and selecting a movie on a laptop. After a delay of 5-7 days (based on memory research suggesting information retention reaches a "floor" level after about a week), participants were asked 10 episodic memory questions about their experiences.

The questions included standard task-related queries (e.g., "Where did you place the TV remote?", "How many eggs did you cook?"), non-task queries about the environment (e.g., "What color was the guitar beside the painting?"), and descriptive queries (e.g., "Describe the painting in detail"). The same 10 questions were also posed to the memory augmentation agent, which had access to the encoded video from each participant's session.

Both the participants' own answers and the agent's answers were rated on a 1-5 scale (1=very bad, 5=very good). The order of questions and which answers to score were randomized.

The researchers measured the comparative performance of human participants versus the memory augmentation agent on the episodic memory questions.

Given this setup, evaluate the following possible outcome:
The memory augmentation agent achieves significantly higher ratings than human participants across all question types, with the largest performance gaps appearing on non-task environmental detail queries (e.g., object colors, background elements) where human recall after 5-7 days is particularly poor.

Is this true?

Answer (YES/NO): NO